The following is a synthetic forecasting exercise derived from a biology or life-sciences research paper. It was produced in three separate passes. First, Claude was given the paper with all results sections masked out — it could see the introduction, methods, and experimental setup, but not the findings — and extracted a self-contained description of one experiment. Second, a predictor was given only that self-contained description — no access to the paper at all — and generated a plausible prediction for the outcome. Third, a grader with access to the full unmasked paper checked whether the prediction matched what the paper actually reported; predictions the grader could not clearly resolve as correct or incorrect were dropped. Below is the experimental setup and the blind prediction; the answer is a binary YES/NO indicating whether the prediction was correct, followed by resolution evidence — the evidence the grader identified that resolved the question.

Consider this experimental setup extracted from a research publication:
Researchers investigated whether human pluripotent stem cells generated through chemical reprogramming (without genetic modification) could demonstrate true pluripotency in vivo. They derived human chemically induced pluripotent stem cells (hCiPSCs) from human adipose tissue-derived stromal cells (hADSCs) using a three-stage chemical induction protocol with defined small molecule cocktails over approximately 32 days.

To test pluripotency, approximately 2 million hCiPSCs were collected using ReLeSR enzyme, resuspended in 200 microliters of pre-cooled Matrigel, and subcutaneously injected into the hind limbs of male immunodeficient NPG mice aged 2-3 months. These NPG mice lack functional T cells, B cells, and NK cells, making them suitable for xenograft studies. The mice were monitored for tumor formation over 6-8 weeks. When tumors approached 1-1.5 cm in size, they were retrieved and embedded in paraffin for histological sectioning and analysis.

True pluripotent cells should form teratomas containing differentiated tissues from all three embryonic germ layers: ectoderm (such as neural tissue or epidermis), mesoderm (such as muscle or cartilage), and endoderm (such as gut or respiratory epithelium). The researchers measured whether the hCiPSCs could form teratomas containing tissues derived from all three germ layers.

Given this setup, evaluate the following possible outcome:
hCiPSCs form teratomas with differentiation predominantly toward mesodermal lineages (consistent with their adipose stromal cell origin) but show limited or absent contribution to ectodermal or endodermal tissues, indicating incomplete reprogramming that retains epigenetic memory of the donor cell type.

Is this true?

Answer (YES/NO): NO